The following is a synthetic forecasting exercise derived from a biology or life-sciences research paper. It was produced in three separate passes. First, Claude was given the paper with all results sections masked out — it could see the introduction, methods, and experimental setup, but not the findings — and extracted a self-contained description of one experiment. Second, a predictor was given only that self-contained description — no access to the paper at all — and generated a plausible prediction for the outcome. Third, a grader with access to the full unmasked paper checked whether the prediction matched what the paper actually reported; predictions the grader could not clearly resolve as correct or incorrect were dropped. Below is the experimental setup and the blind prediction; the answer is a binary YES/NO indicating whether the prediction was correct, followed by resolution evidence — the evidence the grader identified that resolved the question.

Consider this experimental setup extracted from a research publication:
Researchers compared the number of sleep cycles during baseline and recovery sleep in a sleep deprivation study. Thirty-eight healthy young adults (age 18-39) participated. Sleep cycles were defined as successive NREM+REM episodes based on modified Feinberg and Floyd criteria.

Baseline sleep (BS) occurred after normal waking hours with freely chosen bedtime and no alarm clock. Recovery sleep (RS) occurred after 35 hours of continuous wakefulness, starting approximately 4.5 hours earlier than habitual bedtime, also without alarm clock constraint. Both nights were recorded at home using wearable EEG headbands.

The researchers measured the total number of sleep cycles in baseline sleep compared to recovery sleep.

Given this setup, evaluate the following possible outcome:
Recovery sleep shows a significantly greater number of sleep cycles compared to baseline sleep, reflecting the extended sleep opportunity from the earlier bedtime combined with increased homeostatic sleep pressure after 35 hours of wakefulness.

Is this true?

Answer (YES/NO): YES